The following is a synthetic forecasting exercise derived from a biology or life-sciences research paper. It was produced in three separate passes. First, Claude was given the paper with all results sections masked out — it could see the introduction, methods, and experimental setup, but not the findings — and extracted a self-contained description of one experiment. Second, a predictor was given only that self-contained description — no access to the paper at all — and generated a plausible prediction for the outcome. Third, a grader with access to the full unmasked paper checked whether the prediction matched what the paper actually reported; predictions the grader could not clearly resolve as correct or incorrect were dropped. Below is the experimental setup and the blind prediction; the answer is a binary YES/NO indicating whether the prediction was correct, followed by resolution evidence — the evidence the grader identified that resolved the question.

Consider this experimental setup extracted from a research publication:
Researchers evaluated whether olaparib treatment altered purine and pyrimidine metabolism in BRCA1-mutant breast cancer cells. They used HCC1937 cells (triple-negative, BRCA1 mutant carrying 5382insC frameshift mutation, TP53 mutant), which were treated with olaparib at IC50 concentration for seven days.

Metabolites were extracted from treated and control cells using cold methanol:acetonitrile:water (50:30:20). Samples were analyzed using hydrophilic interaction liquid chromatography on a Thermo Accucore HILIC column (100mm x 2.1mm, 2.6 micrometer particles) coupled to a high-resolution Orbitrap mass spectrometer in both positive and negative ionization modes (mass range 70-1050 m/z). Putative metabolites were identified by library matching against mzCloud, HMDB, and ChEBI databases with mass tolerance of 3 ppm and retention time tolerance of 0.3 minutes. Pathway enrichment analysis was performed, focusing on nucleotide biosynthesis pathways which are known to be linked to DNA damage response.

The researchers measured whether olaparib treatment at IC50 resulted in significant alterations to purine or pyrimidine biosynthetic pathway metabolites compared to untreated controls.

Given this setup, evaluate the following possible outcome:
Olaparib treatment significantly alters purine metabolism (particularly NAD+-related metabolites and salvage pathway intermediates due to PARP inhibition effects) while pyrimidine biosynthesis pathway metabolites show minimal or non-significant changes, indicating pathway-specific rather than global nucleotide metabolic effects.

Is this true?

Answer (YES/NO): NO